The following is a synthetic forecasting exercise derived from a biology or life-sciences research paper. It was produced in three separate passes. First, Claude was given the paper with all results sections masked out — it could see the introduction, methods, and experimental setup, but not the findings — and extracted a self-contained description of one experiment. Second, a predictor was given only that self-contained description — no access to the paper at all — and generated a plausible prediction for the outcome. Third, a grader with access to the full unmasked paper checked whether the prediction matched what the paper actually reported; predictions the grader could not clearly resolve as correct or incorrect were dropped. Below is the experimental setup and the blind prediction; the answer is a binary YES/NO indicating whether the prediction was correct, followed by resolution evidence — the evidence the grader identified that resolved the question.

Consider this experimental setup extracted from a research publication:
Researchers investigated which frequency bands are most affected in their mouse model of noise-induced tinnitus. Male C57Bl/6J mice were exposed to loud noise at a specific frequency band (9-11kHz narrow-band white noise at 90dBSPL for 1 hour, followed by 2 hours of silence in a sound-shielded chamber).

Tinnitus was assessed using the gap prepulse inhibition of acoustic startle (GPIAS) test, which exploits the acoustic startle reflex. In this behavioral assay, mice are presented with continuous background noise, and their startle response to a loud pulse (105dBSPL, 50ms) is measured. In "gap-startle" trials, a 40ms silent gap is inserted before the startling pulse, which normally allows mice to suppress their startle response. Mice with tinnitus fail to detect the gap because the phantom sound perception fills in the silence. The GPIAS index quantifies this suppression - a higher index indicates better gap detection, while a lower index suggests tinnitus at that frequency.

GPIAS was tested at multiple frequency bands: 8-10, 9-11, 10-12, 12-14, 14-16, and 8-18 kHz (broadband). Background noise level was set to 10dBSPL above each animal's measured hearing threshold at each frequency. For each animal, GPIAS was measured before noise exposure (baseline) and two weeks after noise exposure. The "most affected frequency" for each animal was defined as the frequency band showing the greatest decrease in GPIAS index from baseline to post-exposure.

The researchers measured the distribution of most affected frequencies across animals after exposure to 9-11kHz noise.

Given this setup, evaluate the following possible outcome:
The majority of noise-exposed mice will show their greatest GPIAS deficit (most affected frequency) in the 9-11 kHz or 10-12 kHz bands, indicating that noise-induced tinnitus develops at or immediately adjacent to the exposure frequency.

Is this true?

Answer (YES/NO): NO